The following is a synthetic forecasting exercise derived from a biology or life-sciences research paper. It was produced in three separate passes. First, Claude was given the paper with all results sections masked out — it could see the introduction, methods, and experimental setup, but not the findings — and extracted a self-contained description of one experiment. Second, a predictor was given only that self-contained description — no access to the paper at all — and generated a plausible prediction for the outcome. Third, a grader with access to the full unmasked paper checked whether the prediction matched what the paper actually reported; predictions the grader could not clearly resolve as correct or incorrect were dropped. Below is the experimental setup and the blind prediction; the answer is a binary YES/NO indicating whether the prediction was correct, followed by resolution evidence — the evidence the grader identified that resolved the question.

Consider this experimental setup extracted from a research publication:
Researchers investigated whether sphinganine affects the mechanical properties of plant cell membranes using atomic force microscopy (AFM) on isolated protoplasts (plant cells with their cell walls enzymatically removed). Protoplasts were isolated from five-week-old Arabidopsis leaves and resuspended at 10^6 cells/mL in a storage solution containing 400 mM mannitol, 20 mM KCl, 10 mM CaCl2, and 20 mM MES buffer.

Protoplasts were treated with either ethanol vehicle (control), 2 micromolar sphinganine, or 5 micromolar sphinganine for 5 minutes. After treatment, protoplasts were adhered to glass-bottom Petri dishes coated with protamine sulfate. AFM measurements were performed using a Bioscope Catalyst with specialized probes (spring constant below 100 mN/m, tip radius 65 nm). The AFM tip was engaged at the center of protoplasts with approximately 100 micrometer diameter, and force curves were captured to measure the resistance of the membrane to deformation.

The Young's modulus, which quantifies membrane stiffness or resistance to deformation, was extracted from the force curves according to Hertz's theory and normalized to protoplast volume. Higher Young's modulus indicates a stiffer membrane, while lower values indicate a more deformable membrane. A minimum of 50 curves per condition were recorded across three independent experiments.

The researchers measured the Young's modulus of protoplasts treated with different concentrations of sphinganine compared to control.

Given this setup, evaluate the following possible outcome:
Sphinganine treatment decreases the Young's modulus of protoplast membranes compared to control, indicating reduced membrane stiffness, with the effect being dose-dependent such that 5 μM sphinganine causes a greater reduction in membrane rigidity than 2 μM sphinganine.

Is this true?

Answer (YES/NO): NO